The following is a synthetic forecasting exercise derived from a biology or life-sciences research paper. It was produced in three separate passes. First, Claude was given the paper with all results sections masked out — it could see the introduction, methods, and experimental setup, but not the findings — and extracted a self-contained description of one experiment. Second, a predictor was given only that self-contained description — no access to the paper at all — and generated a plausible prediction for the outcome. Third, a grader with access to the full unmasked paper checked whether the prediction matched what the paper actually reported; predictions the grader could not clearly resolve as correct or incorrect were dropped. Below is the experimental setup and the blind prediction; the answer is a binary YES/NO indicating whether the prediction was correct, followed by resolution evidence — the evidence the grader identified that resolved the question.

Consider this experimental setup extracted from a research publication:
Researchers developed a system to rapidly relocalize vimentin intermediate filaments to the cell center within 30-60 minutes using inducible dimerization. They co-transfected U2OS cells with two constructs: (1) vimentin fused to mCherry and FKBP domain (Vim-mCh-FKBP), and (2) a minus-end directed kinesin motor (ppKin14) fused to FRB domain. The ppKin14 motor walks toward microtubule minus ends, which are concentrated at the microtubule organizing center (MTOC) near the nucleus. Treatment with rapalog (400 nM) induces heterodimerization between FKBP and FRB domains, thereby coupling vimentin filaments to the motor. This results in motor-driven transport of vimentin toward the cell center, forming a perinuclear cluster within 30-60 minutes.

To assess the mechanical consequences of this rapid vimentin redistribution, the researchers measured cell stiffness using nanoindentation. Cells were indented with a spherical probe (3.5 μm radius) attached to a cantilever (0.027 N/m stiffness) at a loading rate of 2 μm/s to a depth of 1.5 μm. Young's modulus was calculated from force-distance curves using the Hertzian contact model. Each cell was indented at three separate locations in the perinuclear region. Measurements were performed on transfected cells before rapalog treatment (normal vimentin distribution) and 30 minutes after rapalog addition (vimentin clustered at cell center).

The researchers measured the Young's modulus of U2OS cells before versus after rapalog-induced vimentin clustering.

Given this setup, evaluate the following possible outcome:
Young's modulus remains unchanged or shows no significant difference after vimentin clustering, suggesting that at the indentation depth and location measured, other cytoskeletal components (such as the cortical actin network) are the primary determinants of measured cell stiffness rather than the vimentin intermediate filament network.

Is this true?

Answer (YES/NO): NO